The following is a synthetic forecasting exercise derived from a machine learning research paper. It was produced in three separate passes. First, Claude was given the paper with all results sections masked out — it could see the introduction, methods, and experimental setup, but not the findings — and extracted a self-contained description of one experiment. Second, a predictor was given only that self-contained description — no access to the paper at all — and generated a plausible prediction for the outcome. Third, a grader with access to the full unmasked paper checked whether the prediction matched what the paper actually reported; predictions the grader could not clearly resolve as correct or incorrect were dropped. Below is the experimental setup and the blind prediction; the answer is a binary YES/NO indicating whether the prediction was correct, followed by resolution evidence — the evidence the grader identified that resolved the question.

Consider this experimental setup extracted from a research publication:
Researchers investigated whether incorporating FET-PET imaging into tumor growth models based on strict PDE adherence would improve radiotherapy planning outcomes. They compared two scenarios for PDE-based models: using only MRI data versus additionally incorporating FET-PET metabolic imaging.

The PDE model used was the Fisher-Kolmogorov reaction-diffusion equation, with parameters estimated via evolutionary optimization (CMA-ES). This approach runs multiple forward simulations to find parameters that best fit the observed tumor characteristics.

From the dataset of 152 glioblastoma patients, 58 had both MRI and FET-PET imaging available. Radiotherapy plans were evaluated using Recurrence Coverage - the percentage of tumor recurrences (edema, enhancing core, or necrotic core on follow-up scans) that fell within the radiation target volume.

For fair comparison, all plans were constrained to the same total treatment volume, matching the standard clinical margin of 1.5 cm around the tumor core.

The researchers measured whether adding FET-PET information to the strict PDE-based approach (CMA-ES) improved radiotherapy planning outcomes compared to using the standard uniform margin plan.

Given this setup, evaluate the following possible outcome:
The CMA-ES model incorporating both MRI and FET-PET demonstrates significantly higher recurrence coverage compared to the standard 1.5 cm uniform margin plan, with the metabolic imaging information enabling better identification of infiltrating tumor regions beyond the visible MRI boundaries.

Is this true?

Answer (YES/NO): NO